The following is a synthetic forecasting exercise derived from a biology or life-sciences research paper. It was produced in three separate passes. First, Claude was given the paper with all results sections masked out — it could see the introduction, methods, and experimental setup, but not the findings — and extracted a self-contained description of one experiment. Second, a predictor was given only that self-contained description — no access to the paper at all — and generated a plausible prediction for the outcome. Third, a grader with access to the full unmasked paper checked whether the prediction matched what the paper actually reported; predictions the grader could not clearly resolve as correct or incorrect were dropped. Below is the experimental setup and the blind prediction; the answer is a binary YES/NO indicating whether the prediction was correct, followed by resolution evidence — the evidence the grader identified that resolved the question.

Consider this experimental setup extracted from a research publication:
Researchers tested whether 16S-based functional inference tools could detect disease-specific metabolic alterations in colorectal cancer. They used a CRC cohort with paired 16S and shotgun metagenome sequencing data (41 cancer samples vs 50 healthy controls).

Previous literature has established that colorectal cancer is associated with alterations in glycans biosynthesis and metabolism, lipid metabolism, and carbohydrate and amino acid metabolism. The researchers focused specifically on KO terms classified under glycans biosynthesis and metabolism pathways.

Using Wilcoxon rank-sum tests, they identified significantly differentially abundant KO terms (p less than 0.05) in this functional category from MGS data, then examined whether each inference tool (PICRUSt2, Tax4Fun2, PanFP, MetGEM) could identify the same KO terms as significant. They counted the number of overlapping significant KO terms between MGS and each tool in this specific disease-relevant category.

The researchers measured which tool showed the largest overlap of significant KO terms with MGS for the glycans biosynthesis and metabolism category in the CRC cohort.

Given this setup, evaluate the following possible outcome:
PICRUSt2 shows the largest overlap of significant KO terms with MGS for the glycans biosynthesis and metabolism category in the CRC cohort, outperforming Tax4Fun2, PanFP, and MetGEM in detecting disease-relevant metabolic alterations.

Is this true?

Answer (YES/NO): NO